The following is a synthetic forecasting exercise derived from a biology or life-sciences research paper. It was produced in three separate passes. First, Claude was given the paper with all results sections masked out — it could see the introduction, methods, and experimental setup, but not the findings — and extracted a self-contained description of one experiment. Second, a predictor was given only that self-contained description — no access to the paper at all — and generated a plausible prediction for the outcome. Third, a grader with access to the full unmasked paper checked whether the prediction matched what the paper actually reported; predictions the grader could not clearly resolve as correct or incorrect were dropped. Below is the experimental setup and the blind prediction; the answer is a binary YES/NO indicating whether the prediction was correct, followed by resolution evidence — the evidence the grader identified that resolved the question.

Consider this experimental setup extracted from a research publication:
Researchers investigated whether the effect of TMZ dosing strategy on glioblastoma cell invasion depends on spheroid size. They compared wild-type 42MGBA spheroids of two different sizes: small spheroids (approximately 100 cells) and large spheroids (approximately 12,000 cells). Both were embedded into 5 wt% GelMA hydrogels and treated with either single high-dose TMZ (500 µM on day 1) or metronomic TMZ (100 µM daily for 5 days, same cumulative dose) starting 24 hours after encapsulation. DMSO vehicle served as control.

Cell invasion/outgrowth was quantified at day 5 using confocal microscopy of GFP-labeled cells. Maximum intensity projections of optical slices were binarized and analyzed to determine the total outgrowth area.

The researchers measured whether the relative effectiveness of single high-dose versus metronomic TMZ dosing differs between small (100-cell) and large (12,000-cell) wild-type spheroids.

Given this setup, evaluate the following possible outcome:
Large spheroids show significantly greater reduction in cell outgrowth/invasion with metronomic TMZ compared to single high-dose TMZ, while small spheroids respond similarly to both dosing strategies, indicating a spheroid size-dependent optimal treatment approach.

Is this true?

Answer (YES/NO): NO